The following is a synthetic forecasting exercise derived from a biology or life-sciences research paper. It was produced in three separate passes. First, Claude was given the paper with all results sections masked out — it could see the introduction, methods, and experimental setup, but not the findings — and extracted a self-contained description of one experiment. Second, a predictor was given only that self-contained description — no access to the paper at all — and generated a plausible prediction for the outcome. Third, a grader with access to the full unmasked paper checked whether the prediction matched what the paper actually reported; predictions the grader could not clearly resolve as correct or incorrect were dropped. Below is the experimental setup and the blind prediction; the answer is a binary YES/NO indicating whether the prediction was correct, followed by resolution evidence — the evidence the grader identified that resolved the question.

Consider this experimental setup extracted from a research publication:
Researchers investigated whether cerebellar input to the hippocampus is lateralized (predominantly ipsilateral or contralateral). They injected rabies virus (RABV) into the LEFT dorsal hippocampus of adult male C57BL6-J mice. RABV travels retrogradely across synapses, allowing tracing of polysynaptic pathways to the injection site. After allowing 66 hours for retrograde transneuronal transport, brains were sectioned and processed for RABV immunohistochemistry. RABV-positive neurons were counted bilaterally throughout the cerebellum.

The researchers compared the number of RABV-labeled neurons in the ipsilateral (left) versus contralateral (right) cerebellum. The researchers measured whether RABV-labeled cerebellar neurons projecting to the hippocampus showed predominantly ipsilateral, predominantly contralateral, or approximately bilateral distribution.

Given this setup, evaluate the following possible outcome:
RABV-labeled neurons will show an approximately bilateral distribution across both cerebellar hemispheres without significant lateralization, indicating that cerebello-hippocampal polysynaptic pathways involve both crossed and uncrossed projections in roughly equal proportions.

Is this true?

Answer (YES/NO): YES